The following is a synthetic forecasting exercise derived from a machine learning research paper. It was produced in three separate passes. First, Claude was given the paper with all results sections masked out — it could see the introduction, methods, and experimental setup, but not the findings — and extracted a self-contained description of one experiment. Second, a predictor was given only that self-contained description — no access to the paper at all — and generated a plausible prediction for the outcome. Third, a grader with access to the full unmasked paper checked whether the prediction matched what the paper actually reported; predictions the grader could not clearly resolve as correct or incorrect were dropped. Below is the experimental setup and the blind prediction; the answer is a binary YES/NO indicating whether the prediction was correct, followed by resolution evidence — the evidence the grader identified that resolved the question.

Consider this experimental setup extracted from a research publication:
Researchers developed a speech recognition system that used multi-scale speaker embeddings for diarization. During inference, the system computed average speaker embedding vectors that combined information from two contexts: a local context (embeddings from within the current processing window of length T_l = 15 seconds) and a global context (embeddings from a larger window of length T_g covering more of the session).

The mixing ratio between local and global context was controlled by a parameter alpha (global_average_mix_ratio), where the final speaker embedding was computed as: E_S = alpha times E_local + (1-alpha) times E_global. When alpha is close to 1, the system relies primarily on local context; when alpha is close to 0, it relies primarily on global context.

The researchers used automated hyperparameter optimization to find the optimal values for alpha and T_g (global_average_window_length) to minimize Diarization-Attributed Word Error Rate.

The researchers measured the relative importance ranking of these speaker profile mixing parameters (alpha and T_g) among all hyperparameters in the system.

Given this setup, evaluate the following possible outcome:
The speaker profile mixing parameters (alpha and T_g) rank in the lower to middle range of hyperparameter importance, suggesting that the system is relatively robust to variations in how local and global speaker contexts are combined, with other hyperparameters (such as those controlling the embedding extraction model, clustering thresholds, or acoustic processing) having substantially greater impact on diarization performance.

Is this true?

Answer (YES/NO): NO